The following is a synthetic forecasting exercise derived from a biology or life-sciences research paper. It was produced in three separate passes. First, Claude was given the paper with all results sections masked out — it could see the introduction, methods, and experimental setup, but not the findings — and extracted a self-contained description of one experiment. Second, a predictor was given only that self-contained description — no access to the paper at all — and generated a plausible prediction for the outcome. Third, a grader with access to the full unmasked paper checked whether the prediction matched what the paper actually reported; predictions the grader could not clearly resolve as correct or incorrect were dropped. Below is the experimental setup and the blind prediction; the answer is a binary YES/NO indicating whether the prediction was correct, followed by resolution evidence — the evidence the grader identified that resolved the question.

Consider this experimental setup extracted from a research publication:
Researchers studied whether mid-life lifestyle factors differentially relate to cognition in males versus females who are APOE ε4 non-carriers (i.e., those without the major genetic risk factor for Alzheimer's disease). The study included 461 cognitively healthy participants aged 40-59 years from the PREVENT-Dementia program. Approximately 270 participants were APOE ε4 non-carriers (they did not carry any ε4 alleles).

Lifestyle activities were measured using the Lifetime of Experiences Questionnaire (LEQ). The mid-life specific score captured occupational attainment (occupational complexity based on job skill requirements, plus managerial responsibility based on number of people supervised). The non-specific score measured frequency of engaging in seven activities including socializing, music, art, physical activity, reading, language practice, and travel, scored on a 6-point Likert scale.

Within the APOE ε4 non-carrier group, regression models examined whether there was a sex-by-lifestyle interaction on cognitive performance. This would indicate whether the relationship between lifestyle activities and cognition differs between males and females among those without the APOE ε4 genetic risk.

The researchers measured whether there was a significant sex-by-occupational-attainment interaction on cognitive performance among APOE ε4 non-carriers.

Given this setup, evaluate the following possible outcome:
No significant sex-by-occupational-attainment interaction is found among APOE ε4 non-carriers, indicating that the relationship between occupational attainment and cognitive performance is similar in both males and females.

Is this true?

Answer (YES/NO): YES